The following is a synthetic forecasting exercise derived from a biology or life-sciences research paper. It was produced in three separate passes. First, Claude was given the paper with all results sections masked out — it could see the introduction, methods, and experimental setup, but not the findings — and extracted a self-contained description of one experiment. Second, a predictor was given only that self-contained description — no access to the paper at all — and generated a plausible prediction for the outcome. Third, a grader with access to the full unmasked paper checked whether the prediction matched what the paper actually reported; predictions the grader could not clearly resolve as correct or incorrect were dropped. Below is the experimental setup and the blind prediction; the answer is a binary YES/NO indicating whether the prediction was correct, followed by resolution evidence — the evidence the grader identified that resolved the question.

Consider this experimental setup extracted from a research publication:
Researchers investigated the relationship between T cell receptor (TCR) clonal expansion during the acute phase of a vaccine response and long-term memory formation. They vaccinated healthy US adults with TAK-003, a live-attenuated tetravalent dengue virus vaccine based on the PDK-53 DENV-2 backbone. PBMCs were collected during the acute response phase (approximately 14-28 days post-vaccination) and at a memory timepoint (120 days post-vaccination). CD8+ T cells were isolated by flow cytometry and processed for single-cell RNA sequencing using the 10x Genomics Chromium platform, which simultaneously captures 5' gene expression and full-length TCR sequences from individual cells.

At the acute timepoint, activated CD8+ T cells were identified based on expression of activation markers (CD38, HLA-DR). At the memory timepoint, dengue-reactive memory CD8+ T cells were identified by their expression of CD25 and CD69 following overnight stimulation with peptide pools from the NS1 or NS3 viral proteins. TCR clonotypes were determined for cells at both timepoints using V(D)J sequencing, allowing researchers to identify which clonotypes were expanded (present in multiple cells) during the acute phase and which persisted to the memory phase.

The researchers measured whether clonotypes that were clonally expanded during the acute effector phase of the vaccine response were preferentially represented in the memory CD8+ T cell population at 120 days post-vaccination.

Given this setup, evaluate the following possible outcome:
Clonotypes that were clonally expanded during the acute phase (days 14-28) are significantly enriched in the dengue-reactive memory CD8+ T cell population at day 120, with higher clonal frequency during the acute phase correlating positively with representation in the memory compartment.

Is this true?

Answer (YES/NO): NO